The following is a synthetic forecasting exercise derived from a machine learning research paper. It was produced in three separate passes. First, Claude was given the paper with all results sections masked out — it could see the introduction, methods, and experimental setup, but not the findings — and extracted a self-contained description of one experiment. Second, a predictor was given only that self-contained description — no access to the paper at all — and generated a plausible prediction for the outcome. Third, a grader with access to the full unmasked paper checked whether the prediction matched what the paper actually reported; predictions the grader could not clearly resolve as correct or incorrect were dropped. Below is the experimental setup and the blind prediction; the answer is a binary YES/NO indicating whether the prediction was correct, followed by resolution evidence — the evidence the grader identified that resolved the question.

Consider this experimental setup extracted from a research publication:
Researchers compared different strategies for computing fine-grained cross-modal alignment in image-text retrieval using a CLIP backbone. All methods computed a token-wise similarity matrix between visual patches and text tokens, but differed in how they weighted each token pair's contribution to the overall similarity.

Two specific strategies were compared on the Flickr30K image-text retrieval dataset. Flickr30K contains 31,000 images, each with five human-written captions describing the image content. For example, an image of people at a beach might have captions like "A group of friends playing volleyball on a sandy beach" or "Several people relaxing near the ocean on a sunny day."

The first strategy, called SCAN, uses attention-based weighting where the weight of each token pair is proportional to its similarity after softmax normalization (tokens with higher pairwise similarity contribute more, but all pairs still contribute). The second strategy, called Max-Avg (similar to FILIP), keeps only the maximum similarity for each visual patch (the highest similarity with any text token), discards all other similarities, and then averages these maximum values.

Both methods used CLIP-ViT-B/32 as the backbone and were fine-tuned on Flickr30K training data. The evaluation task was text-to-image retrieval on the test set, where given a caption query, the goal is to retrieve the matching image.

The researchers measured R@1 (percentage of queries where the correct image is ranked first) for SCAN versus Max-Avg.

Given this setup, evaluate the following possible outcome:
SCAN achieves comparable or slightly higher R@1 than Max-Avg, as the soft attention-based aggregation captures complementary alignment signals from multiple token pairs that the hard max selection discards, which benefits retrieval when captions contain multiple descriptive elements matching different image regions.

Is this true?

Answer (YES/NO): NO